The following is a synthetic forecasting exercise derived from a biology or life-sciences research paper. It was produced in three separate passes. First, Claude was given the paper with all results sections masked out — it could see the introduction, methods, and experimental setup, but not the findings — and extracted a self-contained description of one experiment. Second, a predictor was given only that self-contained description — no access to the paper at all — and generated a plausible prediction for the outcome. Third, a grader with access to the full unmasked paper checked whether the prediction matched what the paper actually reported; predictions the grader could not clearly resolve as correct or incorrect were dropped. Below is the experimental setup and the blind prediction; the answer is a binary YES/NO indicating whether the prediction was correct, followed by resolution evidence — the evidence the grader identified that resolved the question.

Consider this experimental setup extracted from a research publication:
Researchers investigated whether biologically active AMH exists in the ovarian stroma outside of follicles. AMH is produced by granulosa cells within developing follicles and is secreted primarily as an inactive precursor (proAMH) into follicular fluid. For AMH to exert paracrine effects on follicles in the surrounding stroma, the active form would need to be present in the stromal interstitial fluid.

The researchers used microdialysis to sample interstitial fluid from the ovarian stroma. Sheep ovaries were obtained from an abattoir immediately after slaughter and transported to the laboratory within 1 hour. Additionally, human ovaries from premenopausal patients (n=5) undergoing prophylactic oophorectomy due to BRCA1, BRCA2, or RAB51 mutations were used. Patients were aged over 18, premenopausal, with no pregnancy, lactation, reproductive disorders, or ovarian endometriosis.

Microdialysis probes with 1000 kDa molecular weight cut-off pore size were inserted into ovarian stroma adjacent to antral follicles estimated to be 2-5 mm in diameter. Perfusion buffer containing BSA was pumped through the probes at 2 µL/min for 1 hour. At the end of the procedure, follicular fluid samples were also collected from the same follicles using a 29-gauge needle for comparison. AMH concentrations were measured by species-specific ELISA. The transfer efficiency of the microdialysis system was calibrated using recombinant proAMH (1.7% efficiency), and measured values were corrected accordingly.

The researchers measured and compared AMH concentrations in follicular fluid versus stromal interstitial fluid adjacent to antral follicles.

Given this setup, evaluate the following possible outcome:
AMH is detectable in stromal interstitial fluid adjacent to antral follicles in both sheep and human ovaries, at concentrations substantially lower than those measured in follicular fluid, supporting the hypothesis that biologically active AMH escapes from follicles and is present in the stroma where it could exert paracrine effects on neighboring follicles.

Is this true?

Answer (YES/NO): YES